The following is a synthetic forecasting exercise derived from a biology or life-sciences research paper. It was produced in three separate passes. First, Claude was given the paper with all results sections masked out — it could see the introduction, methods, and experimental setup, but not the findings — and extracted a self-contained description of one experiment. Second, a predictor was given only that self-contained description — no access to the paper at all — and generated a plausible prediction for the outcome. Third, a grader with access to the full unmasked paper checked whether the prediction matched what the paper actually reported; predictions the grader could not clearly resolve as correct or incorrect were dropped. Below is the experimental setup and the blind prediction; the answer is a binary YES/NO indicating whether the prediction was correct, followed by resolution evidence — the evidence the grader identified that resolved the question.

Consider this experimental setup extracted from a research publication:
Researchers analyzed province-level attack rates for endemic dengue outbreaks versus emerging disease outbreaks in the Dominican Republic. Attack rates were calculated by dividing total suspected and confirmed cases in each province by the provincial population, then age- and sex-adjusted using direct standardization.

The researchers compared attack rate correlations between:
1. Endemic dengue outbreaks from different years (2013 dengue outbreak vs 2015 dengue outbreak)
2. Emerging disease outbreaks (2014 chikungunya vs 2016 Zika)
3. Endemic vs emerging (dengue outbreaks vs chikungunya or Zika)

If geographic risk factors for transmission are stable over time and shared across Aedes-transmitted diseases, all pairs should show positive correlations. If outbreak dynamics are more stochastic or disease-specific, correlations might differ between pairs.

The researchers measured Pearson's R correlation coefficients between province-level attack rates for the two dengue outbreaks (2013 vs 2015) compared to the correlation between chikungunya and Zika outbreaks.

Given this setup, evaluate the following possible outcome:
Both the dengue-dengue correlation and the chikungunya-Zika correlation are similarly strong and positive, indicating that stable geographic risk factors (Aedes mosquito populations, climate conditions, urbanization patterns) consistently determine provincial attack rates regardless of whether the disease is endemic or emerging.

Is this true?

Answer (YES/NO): NO